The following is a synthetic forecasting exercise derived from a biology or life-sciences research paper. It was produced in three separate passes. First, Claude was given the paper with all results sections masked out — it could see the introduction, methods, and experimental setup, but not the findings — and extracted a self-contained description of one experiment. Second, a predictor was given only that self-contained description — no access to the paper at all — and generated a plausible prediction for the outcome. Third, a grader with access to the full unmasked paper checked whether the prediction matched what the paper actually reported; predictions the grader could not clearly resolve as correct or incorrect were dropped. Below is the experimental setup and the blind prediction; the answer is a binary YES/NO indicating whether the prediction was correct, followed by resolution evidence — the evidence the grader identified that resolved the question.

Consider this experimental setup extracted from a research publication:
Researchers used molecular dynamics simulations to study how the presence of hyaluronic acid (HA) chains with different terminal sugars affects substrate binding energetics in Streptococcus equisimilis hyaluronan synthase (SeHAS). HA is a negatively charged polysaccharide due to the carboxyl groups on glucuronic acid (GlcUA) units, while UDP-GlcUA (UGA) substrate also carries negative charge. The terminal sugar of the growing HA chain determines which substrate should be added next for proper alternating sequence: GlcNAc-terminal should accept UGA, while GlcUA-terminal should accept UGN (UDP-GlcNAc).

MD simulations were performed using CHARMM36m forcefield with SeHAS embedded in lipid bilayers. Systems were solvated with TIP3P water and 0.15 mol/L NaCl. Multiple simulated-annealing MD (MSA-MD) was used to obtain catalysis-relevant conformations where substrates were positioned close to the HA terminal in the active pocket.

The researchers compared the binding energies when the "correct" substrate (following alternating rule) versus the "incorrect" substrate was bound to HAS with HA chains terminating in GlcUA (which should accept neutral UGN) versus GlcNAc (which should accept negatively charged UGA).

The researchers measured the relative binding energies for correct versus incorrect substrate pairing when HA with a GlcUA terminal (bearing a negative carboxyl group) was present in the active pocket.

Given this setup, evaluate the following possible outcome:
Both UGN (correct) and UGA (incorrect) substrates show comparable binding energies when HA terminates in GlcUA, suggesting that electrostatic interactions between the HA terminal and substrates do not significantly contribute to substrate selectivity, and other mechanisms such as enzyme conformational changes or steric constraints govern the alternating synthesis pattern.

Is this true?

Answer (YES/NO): NO